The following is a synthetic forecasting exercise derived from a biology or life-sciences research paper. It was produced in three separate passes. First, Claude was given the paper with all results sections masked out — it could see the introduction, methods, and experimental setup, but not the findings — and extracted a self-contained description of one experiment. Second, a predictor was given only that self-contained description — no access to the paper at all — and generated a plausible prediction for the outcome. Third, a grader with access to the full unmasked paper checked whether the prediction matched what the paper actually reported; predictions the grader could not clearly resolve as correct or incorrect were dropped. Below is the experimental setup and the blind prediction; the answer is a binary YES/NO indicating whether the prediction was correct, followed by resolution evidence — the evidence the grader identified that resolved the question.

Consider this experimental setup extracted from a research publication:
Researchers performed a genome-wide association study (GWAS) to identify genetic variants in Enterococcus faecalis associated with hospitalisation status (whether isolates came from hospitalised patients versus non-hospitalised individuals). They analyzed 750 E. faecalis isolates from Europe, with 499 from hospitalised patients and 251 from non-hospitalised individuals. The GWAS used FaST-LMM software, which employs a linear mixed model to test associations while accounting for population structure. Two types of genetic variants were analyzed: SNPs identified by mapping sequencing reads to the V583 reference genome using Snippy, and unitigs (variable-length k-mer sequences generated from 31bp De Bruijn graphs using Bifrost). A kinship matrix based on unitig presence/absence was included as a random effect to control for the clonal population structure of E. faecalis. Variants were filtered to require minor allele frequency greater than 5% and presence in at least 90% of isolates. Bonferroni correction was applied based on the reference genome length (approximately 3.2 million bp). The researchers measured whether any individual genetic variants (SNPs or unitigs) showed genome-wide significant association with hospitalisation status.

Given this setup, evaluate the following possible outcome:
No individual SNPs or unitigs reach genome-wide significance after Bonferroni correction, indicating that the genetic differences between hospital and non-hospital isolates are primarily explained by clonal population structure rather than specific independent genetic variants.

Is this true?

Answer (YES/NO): YES